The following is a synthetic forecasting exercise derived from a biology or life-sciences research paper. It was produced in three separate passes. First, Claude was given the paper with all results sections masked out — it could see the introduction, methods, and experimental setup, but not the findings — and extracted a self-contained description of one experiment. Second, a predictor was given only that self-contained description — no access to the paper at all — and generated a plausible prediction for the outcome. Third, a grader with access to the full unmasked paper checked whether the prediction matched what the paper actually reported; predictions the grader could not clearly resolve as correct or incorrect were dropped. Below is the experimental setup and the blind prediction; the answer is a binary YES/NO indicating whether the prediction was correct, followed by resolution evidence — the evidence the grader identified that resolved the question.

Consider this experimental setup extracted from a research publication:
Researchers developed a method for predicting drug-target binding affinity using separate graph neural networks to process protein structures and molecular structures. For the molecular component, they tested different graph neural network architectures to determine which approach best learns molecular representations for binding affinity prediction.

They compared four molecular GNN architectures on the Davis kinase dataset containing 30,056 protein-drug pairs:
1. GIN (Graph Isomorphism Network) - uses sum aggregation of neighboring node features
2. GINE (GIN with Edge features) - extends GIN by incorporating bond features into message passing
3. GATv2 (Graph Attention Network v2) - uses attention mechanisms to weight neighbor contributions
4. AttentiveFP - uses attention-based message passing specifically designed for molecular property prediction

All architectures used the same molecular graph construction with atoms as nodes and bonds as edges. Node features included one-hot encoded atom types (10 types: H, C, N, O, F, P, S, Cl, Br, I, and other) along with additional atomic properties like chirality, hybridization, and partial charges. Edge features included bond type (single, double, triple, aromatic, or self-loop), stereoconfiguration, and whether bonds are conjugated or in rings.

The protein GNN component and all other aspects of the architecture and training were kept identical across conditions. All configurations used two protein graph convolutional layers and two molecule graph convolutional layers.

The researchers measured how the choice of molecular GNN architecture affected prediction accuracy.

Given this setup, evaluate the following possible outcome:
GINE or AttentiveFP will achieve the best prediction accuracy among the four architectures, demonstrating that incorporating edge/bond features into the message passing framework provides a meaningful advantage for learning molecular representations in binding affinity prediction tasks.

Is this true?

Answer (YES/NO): YES